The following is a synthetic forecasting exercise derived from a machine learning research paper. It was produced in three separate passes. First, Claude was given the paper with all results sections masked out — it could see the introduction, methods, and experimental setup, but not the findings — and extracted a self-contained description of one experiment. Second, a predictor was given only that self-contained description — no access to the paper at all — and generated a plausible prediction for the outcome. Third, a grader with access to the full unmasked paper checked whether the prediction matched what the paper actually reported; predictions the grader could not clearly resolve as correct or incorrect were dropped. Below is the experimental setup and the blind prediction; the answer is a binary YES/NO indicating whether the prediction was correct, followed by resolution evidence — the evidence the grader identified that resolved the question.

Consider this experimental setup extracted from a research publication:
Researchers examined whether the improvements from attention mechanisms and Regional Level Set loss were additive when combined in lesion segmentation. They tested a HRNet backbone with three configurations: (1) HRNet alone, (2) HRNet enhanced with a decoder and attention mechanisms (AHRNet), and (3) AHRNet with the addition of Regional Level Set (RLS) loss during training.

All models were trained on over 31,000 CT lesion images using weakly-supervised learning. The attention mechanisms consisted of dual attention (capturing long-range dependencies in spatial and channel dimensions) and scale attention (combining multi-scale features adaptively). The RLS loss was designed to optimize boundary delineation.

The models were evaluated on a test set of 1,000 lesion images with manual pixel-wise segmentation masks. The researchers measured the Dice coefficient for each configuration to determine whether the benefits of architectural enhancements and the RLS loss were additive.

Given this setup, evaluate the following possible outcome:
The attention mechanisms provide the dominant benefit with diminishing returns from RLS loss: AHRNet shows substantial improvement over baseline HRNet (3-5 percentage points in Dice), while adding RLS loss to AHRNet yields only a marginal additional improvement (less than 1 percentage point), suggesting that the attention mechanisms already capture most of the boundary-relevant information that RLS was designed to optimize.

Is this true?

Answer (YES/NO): NO